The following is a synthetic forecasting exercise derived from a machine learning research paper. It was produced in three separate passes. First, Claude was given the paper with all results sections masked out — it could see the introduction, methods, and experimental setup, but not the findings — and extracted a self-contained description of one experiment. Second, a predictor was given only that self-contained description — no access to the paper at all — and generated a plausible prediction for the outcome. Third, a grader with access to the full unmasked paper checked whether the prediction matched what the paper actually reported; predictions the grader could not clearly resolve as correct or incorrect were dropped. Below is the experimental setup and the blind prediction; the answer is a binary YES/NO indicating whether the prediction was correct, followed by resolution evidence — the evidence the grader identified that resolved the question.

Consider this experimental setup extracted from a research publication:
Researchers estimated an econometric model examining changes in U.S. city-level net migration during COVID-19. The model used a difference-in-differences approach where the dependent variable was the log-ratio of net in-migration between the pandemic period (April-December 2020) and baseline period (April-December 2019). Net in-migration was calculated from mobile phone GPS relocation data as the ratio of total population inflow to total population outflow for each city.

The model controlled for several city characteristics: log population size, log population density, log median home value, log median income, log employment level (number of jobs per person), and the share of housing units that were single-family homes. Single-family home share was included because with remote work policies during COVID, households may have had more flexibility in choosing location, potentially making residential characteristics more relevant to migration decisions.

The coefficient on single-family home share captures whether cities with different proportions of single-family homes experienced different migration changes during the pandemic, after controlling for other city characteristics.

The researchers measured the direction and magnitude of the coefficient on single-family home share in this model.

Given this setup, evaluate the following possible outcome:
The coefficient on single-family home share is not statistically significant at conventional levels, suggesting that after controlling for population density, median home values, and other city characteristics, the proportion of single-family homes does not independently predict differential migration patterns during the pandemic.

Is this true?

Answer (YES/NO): NO